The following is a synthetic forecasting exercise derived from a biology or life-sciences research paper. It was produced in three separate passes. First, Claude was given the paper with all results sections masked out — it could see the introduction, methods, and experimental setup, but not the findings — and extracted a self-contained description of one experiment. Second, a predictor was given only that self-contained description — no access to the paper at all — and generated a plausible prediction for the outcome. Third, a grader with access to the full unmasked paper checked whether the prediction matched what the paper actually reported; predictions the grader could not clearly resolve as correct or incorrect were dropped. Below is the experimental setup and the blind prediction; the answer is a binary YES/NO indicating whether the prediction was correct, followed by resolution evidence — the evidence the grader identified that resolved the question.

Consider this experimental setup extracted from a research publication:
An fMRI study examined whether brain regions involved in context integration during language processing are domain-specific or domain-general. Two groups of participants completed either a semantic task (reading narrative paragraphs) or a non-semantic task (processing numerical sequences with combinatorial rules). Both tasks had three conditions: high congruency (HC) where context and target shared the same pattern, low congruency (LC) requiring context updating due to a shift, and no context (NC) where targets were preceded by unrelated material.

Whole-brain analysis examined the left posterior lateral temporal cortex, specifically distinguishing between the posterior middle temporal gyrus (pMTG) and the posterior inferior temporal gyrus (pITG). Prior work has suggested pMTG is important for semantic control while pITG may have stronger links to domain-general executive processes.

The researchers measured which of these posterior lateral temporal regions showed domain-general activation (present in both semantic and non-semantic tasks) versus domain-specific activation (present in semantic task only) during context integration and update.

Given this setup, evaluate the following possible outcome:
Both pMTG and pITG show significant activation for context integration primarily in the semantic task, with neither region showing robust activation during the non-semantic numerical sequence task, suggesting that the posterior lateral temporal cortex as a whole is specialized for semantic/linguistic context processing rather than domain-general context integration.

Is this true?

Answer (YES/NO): NO